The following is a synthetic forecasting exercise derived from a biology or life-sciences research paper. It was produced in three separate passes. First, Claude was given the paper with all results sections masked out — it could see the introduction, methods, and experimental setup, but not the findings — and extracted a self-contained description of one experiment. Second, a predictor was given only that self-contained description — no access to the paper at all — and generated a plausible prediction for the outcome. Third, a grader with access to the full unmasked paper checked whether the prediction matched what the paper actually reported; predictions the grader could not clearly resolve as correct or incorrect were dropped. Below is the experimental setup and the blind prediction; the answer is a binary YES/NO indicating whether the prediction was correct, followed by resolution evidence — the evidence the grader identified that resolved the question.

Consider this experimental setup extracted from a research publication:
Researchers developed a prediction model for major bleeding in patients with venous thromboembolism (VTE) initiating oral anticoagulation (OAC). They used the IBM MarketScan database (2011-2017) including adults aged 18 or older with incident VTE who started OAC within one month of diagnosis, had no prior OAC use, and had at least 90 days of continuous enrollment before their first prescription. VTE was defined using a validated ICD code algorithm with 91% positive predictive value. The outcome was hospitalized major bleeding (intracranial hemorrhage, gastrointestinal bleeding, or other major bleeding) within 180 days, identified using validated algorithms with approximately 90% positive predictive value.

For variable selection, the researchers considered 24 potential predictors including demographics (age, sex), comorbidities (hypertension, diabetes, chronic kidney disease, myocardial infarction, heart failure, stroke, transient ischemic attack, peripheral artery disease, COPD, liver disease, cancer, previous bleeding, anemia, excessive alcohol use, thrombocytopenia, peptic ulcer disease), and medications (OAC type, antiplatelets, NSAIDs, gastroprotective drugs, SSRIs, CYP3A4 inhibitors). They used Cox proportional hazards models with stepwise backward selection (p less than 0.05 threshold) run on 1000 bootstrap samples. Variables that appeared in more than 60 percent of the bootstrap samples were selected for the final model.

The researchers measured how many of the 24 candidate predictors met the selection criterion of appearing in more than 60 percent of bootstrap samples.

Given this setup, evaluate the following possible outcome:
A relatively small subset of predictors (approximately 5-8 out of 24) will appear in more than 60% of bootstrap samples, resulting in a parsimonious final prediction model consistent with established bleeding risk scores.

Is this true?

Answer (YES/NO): NO